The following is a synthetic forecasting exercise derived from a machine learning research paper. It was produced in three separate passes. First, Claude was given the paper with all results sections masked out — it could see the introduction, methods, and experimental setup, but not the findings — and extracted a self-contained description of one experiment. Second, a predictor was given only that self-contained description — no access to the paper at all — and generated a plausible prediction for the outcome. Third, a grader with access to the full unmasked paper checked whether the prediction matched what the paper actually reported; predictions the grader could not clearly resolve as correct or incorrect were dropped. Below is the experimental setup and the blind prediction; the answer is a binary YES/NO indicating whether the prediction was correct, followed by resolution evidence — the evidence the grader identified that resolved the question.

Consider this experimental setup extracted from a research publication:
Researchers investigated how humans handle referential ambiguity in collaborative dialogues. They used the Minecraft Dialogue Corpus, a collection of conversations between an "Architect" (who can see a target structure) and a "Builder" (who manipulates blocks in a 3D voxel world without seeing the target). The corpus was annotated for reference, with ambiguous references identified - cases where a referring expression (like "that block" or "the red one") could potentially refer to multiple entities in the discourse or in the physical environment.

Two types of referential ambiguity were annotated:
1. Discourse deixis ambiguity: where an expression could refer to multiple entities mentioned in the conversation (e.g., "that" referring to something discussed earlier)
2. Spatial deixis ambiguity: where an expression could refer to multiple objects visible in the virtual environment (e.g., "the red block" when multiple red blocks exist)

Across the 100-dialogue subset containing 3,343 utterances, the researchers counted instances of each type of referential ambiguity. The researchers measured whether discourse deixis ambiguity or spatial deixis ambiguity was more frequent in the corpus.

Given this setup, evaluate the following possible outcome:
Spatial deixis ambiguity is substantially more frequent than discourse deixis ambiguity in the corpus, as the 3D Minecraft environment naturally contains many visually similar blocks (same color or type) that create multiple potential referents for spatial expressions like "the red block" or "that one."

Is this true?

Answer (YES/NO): NO